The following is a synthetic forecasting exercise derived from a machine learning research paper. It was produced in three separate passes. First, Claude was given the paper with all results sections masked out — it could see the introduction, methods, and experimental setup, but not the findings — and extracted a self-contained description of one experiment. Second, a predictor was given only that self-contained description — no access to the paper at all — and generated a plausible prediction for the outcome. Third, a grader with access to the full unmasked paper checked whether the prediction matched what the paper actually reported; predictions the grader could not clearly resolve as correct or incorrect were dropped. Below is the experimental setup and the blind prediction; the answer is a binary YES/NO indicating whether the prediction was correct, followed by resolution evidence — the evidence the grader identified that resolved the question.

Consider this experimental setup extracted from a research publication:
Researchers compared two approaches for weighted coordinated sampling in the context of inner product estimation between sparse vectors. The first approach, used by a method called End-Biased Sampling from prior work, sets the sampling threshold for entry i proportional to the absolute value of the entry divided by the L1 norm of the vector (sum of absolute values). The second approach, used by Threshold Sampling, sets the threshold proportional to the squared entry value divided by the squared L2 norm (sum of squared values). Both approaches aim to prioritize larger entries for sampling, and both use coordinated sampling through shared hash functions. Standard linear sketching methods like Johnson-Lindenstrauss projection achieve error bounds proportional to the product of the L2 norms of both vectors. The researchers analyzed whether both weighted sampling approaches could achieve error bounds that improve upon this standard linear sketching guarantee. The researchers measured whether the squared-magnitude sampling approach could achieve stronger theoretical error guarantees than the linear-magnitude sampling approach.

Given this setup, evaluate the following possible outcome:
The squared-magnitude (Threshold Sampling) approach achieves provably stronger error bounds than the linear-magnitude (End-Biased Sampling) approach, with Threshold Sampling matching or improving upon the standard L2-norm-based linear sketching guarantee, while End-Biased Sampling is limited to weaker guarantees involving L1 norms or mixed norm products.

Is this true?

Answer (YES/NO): NO